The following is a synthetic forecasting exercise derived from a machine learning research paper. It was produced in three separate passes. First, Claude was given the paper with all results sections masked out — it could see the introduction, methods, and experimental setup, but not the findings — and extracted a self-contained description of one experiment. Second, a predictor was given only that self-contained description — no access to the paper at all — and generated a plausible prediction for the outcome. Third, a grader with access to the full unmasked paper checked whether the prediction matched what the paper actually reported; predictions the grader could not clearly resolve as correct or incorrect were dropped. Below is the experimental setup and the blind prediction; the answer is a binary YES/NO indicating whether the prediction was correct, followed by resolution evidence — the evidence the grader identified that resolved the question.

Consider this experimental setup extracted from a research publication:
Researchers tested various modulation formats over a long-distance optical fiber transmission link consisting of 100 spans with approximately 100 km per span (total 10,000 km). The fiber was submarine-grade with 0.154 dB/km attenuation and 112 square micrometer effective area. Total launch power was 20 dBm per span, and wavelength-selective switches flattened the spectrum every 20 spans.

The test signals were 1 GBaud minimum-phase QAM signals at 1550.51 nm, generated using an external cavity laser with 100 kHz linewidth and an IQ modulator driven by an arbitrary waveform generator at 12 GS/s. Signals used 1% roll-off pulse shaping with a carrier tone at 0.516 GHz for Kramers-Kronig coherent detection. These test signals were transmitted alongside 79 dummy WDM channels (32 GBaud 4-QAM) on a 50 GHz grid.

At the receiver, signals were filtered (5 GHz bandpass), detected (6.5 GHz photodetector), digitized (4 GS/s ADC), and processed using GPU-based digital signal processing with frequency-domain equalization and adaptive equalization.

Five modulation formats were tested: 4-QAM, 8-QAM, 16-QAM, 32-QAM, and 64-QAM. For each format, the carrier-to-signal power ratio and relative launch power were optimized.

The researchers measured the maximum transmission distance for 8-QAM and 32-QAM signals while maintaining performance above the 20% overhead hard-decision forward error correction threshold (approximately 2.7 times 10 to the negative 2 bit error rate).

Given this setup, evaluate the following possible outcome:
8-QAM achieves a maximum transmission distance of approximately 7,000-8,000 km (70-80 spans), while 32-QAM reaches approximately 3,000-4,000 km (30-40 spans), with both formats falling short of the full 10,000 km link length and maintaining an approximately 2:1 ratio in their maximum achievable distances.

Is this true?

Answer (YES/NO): YES